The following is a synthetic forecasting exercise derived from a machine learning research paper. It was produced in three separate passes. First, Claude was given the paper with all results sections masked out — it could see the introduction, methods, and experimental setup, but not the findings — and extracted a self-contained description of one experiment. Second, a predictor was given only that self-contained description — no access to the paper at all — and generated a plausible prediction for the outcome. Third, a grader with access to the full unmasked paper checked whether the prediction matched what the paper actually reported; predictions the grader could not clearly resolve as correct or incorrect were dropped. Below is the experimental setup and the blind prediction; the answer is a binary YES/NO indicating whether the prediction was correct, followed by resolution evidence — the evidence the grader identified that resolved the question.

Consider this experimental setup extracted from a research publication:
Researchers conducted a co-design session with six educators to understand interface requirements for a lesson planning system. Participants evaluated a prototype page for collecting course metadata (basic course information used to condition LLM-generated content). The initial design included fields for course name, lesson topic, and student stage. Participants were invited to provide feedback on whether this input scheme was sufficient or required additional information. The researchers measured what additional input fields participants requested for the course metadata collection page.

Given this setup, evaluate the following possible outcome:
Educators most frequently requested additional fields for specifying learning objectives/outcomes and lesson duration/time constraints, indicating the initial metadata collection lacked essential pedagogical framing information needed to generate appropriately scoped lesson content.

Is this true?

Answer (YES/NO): NO